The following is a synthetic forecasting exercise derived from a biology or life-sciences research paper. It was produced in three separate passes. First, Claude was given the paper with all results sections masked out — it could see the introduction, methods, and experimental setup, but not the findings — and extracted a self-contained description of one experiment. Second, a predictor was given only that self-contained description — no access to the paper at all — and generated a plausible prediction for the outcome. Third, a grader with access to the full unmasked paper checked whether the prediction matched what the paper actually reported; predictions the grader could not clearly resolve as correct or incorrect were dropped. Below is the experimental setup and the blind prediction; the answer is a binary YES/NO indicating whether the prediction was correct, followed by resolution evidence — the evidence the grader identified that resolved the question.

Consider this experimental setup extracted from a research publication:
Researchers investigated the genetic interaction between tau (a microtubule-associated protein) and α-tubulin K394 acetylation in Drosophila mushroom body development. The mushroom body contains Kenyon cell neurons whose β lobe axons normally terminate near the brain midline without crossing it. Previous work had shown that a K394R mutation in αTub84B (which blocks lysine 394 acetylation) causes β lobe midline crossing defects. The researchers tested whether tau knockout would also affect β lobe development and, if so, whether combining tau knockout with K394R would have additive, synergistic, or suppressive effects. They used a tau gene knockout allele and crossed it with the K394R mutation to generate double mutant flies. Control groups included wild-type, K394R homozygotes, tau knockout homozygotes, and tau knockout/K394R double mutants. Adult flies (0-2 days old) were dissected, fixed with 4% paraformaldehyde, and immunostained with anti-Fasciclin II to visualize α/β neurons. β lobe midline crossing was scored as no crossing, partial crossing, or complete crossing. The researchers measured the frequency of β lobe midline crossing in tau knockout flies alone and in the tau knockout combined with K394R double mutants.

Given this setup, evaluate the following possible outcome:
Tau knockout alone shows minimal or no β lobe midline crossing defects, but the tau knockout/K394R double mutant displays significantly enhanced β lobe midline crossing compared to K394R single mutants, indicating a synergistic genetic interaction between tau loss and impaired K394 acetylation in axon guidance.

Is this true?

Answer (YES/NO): NO